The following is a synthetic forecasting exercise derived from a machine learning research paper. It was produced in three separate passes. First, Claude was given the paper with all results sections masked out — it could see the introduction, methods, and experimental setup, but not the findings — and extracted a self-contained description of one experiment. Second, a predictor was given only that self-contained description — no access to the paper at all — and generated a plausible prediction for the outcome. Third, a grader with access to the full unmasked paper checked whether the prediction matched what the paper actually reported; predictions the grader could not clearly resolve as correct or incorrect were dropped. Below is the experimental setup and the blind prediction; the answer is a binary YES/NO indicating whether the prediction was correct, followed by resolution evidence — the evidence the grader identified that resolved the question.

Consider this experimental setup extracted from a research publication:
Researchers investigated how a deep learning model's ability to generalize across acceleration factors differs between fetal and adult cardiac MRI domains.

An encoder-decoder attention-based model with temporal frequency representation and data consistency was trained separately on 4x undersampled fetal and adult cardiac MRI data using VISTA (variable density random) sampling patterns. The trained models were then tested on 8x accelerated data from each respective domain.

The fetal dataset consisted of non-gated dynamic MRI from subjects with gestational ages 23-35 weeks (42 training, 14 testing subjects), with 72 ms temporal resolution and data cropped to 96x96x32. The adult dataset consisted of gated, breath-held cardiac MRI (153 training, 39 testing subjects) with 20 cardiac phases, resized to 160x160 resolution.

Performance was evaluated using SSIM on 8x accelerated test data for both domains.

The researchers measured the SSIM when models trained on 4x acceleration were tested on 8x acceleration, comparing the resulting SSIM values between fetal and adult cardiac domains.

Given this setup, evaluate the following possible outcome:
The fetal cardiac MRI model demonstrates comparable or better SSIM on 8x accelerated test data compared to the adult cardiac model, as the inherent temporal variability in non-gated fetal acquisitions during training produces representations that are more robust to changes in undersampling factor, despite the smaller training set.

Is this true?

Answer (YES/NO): NO